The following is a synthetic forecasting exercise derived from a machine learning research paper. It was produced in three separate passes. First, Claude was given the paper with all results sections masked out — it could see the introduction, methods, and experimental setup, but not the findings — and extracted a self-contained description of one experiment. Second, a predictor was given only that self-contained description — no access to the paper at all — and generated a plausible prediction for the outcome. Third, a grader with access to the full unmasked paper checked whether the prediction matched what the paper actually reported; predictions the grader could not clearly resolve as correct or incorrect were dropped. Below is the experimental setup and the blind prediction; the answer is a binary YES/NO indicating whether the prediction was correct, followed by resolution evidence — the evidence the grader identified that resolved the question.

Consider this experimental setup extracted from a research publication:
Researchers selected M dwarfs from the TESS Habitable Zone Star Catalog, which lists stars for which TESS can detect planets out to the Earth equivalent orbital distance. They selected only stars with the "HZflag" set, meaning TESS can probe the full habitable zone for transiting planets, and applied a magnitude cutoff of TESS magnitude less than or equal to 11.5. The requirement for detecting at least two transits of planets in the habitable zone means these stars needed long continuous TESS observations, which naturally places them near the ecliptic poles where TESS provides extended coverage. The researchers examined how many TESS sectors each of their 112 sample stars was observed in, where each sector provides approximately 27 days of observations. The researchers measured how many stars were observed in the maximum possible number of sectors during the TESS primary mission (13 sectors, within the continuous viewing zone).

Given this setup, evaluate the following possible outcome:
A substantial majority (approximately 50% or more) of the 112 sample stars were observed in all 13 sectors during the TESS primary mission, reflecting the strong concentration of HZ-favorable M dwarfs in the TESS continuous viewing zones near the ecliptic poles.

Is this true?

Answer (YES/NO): NO